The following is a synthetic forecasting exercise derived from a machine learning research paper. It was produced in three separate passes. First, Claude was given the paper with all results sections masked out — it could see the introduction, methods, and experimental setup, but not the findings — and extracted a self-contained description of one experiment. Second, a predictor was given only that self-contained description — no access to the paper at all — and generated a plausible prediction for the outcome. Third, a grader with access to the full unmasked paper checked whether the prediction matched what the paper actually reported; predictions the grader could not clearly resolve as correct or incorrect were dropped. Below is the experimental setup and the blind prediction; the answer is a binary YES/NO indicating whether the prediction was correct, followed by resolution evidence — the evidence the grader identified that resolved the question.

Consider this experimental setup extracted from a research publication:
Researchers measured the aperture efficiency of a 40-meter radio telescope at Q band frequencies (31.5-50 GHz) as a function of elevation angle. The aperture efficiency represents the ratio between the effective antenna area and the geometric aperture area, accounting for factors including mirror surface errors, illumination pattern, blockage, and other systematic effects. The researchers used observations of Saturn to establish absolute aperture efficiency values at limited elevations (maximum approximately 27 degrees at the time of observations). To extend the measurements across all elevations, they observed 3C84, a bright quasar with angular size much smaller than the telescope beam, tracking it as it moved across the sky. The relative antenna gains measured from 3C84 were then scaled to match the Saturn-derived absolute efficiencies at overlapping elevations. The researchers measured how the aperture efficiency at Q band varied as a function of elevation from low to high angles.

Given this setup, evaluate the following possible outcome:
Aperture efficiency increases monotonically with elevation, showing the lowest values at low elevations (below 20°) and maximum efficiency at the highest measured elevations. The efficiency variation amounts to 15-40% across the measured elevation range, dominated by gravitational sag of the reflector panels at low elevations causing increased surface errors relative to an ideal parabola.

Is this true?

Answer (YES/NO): NO